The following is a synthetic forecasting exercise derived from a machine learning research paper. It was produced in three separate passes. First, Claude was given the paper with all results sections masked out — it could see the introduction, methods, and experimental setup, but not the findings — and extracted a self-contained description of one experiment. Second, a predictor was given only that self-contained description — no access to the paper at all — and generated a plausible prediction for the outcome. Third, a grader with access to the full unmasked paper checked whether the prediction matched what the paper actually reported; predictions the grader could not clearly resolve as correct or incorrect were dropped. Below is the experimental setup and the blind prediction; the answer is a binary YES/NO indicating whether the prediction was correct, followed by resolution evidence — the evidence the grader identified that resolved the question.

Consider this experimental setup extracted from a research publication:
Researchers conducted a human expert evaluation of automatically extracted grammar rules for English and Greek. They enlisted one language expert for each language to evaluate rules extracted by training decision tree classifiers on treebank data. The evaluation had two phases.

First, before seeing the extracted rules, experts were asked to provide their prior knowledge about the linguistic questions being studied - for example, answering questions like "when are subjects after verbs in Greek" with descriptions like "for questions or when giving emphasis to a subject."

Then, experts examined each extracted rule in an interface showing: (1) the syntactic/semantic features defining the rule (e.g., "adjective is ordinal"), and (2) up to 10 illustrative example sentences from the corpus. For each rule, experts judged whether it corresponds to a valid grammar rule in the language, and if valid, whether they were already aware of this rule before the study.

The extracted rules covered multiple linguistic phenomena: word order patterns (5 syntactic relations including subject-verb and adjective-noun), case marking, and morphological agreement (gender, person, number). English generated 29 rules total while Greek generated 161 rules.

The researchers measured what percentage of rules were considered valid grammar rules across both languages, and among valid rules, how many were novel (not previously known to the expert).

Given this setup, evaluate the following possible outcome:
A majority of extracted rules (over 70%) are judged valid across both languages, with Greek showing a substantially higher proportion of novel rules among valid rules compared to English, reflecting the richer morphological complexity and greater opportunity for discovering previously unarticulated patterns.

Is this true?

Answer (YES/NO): NO